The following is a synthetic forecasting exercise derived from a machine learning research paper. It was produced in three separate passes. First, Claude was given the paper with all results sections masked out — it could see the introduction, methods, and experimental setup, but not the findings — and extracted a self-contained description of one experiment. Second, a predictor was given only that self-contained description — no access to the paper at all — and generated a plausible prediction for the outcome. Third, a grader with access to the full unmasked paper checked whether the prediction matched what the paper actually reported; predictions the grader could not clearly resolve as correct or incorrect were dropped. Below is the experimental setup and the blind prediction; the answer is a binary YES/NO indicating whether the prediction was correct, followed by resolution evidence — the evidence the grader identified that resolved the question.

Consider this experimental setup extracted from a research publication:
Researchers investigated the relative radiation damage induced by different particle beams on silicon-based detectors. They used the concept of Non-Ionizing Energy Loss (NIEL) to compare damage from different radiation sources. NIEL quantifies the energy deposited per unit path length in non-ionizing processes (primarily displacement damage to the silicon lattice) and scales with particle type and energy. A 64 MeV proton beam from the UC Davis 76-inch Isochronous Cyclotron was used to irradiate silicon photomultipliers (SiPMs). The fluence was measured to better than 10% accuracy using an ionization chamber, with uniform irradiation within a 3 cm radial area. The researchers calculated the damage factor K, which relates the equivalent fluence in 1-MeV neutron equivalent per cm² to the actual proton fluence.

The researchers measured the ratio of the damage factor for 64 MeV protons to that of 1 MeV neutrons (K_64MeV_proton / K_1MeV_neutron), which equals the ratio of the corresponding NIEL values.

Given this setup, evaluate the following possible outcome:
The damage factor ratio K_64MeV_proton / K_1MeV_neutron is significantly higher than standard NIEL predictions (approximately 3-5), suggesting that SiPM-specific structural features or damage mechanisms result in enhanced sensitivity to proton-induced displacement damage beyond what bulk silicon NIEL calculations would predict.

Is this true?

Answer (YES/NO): NO